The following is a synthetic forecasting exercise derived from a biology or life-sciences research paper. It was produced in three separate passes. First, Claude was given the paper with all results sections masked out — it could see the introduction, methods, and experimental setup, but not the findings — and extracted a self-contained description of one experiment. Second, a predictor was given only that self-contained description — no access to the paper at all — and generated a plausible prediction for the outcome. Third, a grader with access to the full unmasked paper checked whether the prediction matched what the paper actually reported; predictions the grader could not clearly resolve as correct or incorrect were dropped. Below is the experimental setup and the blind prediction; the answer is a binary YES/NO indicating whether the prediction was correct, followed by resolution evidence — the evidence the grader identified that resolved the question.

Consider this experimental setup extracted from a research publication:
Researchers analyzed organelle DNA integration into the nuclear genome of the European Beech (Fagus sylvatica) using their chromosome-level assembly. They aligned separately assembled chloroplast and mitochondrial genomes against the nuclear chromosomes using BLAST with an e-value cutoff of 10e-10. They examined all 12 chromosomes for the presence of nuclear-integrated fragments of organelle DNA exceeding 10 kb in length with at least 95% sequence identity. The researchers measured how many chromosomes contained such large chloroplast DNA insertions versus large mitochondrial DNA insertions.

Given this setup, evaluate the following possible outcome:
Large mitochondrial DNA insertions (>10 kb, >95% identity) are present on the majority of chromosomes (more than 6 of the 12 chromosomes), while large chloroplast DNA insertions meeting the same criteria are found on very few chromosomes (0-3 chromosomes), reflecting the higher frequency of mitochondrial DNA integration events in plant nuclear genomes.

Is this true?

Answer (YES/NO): NO